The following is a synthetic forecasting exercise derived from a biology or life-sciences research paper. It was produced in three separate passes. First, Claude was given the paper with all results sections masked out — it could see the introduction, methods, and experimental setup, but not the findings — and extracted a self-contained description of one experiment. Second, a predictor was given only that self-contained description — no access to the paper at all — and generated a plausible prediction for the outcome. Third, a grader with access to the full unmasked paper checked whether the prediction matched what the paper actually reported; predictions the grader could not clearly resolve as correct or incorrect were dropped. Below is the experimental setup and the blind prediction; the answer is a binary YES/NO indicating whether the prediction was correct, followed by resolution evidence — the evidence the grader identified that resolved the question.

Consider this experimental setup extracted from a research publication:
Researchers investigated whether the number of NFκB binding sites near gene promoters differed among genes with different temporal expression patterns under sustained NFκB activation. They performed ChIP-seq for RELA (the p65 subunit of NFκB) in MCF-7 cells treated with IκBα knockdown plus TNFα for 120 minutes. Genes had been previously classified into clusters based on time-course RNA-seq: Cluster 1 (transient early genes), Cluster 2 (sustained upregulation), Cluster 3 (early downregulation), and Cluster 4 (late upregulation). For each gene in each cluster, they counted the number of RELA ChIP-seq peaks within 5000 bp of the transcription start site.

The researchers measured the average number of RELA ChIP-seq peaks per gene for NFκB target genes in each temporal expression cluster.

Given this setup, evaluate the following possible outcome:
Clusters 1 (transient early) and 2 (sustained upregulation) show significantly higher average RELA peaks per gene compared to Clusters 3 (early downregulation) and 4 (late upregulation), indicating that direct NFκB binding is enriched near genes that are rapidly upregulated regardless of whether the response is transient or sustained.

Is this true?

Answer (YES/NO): NO